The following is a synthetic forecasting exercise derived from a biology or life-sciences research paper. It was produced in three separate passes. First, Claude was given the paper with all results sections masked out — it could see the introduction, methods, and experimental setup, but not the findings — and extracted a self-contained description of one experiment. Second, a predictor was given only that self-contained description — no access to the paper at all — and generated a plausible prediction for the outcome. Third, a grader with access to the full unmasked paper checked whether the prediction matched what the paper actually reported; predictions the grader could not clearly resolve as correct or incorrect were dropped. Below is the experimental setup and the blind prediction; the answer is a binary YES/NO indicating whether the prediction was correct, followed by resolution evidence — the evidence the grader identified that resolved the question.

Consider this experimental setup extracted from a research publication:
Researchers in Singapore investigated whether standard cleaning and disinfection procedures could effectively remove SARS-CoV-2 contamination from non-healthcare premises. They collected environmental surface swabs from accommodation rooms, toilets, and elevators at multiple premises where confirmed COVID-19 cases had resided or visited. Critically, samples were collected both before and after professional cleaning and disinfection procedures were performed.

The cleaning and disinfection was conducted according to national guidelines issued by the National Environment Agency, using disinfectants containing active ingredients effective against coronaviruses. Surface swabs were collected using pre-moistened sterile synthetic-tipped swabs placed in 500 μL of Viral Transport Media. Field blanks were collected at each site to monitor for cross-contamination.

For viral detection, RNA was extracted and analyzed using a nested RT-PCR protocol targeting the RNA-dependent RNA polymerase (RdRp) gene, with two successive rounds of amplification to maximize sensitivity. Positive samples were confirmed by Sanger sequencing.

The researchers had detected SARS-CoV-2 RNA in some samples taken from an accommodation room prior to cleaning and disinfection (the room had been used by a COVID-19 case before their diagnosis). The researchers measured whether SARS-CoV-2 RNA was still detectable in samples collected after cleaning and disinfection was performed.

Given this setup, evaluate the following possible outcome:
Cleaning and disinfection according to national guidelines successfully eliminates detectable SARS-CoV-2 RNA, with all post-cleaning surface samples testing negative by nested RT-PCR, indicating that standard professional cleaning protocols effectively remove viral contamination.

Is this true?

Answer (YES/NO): YES